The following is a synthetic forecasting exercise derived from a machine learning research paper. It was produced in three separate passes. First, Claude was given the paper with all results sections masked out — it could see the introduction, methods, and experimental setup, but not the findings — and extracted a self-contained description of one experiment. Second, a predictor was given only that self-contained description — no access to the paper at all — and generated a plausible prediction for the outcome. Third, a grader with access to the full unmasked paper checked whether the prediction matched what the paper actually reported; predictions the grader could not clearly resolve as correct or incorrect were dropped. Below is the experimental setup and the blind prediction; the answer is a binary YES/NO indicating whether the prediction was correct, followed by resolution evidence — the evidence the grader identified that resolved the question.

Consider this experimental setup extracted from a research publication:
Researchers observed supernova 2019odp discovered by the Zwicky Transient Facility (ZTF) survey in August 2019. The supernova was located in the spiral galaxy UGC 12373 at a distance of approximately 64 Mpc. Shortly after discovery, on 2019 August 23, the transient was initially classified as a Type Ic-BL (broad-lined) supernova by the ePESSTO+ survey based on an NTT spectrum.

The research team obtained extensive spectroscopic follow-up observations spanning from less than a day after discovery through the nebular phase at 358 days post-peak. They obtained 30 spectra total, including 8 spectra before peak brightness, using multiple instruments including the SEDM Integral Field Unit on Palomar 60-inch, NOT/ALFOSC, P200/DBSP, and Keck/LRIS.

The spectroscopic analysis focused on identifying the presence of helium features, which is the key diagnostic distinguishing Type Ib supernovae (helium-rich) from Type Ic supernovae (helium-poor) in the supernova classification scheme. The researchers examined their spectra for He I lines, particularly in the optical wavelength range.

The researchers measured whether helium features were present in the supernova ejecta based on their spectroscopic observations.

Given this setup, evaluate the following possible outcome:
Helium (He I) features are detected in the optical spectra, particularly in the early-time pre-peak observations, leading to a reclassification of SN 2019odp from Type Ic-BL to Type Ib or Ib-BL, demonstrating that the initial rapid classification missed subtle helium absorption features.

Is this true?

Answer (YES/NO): NO